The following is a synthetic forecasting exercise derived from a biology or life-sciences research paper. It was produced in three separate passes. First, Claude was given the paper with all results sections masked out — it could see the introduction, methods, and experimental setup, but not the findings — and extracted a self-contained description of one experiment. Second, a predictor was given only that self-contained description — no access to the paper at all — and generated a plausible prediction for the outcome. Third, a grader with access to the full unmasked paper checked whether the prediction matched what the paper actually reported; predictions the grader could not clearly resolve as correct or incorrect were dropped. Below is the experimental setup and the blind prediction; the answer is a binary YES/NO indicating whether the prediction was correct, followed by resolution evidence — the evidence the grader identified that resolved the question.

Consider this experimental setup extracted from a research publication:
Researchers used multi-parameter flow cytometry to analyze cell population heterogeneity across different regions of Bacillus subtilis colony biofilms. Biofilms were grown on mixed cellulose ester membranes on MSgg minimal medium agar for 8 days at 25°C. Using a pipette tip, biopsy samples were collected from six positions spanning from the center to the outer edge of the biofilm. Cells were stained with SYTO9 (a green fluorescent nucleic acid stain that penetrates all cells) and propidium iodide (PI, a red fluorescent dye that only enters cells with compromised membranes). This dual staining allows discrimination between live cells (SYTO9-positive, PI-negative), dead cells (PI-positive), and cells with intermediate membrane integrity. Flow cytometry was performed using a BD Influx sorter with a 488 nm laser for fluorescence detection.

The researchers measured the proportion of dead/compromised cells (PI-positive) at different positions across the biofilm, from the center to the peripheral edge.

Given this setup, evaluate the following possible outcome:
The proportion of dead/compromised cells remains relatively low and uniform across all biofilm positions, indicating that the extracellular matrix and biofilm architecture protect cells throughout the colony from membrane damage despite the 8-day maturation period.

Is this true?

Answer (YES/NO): YES